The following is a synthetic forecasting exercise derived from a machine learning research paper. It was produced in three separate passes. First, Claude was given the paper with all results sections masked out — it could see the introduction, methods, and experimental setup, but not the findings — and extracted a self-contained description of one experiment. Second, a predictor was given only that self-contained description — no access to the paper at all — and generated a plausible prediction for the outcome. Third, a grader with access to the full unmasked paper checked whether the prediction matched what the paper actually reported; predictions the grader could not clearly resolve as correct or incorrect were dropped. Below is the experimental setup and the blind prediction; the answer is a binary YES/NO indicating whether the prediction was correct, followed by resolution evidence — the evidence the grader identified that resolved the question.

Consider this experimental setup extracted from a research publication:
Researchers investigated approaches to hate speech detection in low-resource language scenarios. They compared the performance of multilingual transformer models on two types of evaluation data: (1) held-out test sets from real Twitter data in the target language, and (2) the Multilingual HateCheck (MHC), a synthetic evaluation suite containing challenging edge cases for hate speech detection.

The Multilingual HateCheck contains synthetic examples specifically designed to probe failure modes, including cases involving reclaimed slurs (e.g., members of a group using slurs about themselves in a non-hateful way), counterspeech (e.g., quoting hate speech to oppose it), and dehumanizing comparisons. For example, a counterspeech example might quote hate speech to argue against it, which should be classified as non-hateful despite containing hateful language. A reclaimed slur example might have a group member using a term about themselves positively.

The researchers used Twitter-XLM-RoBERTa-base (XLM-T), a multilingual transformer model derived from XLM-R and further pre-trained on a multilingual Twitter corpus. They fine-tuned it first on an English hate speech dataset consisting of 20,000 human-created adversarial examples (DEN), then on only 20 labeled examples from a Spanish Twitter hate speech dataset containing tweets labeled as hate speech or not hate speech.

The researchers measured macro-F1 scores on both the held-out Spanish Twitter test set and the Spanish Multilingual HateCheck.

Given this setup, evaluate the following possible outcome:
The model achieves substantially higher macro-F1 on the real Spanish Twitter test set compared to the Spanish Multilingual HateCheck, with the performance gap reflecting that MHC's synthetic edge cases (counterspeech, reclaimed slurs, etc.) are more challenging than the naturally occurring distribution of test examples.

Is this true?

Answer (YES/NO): NO